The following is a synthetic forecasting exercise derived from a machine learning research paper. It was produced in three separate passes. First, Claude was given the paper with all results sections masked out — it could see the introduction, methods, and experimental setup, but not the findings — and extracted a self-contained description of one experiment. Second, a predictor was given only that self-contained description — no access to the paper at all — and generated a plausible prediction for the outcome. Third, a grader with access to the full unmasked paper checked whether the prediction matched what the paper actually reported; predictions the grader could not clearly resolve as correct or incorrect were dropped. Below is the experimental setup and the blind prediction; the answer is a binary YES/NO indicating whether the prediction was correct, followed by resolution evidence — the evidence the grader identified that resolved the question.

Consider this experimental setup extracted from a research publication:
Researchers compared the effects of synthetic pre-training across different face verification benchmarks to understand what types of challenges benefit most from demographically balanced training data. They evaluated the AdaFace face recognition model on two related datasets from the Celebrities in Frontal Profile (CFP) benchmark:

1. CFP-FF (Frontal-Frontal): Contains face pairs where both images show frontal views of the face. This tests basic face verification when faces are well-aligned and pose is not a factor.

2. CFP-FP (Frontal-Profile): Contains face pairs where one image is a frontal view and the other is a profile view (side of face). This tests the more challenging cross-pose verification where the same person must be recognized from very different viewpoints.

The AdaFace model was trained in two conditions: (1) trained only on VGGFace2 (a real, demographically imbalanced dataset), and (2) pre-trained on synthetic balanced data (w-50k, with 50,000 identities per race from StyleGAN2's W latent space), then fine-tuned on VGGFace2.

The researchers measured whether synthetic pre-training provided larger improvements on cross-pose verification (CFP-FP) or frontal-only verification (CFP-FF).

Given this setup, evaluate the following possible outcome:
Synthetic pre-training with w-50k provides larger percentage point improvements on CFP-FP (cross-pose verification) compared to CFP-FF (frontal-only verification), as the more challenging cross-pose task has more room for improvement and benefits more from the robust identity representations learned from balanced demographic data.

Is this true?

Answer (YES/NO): YES